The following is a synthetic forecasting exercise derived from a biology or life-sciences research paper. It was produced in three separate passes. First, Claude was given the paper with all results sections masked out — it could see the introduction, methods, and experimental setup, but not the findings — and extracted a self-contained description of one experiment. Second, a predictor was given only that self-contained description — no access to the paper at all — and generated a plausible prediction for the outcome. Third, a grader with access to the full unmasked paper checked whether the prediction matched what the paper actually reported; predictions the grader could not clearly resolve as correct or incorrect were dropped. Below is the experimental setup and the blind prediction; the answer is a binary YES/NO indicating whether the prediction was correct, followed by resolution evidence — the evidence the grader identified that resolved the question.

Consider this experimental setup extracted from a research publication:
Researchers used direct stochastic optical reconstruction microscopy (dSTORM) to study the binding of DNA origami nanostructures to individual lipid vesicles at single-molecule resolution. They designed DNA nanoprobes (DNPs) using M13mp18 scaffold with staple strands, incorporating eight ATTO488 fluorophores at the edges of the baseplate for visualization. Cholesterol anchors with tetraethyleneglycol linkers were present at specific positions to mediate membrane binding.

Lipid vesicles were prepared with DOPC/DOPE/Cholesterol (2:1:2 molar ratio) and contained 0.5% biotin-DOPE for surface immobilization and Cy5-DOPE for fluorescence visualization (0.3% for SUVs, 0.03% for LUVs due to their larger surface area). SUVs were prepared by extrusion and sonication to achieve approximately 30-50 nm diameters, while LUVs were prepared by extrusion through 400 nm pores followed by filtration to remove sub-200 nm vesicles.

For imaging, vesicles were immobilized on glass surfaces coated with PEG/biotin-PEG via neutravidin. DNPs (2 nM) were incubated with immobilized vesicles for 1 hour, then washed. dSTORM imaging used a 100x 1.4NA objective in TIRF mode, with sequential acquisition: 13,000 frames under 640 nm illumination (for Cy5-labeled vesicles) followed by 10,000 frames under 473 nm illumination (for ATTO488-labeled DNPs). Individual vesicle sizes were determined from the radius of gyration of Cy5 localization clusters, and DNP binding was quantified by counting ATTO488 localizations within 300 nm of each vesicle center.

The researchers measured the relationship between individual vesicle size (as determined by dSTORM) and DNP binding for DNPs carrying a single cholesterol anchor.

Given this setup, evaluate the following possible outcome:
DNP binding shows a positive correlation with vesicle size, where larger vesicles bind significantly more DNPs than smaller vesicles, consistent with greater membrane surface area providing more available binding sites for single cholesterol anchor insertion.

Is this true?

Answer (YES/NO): YES